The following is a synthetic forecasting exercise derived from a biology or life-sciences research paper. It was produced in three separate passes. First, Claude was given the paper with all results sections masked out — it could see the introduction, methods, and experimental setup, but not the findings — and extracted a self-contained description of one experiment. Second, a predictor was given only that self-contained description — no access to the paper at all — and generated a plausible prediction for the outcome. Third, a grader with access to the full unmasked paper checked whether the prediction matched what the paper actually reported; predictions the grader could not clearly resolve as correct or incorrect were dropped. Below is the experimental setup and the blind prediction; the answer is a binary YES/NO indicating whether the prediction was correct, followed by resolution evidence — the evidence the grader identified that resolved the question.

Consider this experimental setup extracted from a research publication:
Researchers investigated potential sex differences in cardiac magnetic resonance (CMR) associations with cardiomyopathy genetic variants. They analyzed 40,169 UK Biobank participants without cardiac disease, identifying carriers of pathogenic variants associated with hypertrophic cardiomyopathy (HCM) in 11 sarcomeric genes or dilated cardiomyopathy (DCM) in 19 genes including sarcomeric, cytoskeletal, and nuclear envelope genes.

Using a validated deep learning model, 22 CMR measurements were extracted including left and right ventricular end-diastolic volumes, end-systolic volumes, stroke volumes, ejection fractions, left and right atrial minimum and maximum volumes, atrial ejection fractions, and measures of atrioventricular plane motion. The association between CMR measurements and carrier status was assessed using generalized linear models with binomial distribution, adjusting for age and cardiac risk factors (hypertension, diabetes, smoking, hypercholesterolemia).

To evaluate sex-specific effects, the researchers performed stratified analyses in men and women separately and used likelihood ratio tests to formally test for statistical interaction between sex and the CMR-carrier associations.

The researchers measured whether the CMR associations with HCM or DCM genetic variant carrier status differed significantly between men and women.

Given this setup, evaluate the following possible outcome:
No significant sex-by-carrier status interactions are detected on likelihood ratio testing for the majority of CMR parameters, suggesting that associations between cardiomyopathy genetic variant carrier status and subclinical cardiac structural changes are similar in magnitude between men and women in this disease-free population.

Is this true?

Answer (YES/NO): YES